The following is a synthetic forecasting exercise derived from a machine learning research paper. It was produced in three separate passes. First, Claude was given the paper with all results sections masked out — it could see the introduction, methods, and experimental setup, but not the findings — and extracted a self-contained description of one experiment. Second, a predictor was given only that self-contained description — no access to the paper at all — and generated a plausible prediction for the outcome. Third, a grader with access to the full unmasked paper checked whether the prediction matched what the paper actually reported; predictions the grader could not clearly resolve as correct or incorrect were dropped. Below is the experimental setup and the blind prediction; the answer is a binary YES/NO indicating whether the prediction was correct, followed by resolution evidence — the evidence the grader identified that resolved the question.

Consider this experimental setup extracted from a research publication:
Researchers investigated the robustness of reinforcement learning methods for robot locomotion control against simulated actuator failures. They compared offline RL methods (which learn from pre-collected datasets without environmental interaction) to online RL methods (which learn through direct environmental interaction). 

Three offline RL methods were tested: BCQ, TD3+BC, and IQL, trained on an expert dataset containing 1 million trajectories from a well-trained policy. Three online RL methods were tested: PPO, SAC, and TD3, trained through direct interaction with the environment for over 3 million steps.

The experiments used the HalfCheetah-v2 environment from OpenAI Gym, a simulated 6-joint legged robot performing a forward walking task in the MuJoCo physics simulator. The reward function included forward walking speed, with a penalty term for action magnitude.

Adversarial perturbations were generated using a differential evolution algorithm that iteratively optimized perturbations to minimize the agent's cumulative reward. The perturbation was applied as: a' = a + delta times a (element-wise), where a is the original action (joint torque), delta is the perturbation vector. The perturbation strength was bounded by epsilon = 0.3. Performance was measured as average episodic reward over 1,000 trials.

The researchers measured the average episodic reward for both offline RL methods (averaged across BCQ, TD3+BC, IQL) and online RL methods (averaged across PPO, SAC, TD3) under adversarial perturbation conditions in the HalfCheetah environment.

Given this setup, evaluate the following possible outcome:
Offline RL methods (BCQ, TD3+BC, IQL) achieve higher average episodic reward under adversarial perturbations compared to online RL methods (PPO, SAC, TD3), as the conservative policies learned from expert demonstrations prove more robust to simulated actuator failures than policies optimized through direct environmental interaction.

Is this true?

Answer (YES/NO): NO